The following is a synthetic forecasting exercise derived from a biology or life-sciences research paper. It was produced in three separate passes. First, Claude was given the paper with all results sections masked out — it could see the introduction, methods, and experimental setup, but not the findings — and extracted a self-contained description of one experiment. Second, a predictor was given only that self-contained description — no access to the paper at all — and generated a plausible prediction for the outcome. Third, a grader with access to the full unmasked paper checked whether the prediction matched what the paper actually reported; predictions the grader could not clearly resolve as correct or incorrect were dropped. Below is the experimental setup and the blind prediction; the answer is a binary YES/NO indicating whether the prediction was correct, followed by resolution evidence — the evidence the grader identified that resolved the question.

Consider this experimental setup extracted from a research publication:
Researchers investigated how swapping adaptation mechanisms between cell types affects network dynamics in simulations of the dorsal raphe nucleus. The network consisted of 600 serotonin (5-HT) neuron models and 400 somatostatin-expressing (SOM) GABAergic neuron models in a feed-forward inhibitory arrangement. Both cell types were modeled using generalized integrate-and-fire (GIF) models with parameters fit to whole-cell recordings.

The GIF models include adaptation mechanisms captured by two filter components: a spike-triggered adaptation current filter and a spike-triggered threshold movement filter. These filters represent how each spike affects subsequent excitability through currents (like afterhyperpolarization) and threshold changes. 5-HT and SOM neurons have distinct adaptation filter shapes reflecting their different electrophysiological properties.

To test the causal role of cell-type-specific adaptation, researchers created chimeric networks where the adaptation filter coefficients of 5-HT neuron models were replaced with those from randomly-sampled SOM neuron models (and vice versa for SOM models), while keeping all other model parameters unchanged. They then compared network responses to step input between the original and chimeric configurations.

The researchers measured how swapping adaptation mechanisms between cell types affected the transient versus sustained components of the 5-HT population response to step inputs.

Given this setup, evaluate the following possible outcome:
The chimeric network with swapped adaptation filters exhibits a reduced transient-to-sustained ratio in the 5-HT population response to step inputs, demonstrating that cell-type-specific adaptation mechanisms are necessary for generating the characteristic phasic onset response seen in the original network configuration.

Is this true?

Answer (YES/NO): YES